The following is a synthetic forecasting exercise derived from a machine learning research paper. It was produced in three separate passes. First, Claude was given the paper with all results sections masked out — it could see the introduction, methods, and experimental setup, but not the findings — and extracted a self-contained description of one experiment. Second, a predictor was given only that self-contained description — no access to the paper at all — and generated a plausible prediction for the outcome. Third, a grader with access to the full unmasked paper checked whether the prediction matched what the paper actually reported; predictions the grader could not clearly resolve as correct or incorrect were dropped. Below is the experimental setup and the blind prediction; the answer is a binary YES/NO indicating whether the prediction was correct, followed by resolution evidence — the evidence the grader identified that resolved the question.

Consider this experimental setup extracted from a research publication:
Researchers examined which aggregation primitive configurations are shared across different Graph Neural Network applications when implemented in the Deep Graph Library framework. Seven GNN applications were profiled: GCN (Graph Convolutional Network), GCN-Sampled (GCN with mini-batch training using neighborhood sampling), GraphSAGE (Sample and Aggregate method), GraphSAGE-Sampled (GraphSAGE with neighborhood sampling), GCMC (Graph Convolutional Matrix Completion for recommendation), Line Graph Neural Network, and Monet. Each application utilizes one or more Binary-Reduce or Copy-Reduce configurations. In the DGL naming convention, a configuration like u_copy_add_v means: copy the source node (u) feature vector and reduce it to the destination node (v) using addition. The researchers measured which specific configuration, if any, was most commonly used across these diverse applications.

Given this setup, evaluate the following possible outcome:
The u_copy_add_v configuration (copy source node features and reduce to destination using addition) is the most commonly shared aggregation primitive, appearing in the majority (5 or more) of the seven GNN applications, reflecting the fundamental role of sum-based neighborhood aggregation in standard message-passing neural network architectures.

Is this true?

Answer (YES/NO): YES